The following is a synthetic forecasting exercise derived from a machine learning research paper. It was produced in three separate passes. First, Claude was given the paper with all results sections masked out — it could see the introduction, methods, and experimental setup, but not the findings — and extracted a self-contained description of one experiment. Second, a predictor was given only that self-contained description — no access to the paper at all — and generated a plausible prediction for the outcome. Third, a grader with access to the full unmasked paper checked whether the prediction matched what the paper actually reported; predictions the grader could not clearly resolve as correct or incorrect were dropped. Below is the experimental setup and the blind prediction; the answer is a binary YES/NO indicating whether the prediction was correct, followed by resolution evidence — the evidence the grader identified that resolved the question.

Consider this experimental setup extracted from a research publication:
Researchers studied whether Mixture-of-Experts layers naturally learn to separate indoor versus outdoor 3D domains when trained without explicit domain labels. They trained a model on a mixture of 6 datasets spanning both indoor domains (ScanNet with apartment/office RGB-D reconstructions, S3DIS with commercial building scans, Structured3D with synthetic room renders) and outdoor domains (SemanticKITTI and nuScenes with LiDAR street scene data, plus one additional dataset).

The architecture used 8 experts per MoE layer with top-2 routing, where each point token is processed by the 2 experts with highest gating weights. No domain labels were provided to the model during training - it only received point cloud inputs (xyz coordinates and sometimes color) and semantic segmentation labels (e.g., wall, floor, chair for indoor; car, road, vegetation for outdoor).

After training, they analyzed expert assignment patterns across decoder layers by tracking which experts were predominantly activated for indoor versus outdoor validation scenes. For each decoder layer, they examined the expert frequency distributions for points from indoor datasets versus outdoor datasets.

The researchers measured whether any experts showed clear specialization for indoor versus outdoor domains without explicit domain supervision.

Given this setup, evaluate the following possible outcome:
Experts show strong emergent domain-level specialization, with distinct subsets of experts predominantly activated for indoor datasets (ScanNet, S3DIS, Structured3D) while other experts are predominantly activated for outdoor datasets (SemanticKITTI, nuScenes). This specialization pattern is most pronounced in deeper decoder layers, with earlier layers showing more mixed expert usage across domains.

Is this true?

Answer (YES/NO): YES